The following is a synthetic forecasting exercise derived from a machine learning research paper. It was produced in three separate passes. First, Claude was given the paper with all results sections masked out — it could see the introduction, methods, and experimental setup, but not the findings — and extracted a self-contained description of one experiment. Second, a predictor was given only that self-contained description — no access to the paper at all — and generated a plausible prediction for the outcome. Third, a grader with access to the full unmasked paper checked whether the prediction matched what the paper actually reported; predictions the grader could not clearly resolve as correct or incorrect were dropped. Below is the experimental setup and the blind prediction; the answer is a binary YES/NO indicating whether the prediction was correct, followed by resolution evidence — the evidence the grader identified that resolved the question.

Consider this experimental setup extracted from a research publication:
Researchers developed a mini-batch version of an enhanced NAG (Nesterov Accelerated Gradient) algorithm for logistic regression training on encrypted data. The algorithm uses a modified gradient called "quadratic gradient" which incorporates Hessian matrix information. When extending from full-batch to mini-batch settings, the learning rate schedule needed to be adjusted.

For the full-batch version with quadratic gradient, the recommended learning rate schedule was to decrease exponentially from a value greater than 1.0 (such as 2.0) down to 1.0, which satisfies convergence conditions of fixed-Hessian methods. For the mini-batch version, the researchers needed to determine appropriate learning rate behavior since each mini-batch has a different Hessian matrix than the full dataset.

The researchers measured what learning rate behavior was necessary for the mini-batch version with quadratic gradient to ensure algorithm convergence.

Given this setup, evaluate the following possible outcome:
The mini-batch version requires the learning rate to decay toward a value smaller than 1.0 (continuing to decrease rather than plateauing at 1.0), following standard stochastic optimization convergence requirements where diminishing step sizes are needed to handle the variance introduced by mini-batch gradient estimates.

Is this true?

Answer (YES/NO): YES